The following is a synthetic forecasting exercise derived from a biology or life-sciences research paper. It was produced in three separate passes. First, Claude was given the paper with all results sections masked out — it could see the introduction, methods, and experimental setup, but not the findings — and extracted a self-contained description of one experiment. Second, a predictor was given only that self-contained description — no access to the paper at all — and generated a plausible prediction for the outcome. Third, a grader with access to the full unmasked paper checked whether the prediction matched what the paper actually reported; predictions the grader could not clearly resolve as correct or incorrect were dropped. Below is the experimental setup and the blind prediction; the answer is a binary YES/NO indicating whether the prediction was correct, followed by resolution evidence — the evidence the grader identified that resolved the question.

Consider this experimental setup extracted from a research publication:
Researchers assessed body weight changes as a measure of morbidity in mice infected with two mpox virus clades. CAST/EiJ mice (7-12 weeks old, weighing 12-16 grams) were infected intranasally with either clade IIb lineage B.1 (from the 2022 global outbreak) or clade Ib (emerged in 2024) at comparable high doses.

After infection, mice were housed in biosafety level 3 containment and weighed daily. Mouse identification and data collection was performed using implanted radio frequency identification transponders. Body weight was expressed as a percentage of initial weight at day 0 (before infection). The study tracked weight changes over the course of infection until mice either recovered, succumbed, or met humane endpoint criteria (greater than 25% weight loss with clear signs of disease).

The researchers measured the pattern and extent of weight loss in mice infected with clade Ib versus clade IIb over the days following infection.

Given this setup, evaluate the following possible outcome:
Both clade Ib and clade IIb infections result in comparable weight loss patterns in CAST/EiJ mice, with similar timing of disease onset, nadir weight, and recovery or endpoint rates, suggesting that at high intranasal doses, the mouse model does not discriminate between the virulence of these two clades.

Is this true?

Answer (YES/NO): NO